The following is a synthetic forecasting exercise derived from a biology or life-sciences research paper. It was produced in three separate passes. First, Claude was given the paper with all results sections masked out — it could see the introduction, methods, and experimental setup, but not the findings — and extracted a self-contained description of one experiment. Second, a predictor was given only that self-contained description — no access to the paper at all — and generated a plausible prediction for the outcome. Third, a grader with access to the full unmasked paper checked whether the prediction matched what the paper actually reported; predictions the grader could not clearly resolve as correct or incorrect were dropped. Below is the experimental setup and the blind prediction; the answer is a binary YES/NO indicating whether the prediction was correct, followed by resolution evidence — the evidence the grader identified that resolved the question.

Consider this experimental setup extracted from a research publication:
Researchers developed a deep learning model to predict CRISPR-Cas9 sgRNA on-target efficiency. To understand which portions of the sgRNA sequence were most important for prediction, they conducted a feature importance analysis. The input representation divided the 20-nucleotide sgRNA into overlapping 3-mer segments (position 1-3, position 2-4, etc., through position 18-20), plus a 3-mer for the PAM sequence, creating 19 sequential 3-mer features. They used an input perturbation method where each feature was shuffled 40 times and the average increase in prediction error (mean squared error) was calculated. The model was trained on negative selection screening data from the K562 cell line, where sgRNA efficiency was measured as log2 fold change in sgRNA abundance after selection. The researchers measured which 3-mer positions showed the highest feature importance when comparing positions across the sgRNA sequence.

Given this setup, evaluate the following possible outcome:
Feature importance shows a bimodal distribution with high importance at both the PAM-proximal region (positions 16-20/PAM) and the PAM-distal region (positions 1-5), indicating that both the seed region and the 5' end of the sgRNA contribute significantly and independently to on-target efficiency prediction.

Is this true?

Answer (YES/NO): NO